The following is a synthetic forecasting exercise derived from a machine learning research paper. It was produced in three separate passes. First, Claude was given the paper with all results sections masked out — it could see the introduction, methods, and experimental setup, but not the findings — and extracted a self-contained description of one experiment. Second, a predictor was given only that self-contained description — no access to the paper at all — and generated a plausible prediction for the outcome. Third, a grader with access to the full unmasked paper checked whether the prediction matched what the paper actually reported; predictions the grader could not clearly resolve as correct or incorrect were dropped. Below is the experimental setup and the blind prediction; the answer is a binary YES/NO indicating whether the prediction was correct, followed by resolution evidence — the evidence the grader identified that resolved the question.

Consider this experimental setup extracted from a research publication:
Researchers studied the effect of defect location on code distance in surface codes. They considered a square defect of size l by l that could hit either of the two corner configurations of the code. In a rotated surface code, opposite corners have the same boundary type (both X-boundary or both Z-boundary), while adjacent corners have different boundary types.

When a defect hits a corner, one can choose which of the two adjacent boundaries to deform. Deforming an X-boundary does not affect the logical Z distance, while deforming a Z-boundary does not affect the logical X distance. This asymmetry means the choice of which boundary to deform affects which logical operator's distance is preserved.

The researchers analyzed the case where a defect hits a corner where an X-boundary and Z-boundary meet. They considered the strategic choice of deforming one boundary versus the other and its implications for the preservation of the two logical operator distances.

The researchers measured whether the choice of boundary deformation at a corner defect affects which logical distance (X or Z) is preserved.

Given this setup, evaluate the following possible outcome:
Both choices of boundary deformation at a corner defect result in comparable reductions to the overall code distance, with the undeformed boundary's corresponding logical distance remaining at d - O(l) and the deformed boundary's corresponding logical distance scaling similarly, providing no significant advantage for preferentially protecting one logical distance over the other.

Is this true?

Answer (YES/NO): NO